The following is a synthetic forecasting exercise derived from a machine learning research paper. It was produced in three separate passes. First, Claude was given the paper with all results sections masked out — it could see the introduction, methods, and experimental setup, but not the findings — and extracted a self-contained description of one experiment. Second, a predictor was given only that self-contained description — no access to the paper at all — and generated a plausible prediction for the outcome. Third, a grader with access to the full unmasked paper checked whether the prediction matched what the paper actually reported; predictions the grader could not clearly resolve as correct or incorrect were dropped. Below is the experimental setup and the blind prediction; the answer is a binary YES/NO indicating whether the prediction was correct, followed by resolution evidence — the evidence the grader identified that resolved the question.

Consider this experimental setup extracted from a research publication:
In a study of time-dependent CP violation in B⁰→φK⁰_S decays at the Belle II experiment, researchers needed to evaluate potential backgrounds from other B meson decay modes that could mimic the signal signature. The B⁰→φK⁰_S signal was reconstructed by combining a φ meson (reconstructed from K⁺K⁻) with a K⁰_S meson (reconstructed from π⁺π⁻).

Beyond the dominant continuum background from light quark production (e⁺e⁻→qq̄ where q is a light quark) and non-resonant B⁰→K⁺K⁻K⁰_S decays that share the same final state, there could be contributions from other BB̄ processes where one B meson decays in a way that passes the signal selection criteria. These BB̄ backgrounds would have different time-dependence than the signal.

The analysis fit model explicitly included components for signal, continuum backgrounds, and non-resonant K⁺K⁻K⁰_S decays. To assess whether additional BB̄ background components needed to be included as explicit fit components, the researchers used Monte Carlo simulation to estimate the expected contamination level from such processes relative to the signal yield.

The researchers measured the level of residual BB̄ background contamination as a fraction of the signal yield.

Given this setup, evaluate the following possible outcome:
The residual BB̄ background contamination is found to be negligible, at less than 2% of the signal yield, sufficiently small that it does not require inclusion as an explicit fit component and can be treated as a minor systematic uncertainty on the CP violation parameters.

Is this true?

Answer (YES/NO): YES